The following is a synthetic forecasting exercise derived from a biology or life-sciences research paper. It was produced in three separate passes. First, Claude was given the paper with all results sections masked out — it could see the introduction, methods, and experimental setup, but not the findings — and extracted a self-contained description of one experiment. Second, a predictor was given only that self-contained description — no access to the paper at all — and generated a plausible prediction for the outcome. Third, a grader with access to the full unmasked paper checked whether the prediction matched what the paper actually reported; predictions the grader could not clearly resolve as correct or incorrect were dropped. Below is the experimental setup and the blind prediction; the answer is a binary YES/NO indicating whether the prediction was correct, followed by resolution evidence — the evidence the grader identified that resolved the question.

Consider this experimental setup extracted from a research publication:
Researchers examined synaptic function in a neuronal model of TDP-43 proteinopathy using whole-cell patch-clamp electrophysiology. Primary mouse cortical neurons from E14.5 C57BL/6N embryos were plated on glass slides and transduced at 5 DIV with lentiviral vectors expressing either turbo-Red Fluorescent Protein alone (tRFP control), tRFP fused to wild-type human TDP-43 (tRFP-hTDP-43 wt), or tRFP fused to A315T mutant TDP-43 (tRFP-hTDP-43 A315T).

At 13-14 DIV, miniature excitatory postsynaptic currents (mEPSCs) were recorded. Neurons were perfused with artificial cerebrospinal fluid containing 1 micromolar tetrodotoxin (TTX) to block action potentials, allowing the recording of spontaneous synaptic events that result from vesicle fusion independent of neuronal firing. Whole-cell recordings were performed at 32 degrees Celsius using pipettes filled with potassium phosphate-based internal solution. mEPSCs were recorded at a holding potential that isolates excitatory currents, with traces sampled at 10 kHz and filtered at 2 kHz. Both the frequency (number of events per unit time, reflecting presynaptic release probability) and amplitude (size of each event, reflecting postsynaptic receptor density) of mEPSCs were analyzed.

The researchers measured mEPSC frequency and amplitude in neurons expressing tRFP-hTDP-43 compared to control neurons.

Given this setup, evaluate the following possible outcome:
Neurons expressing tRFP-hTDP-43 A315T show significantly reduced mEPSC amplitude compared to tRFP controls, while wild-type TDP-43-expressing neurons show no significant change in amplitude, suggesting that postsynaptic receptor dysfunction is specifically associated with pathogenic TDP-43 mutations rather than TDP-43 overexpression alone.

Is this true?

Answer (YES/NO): NO